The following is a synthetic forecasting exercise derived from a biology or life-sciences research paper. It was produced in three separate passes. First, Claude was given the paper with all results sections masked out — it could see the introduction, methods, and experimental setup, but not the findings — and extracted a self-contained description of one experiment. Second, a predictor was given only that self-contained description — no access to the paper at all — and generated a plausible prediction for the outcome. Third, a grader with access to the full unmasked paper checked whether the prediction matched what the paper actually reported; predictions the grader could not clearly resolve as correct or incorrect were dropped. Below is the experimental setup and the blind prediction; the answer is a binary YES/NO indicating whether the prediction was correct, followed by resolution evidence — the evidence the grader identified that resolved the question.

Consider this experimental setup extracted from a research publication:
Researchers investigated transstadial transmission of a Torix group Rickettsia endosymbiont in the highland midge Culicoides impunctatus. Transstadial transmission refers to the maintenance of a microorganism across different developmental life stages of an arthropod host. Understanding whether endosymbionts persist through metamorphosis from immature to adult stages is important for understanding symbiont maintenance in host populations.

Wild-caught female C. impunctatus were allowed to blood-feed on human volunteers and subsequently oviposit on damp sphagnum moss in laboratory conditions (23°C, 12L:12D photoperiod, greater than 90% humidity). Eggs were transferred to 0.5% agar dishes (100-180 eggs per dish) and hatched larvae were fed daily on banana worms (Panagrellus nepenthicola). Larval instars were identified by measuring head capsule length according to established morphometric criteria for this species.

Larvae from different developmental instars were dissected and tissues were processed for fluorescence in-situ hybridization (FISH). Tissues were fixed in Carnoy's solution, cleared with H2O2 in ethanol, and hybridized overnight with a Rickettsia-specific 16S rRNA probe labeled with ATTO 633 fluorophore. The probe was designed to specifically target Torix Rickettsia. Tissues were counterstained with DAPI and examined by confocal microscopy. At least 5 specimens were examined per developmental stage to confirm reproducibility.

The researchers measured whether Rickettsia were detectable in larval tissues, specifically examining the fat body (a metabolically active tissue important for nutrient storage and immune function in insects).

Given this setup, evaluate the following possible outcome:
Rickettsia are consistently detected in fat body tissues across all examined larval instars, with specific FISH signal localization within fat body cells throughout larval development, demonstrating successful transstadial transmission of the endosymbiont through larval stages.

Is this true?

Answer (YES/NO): NO